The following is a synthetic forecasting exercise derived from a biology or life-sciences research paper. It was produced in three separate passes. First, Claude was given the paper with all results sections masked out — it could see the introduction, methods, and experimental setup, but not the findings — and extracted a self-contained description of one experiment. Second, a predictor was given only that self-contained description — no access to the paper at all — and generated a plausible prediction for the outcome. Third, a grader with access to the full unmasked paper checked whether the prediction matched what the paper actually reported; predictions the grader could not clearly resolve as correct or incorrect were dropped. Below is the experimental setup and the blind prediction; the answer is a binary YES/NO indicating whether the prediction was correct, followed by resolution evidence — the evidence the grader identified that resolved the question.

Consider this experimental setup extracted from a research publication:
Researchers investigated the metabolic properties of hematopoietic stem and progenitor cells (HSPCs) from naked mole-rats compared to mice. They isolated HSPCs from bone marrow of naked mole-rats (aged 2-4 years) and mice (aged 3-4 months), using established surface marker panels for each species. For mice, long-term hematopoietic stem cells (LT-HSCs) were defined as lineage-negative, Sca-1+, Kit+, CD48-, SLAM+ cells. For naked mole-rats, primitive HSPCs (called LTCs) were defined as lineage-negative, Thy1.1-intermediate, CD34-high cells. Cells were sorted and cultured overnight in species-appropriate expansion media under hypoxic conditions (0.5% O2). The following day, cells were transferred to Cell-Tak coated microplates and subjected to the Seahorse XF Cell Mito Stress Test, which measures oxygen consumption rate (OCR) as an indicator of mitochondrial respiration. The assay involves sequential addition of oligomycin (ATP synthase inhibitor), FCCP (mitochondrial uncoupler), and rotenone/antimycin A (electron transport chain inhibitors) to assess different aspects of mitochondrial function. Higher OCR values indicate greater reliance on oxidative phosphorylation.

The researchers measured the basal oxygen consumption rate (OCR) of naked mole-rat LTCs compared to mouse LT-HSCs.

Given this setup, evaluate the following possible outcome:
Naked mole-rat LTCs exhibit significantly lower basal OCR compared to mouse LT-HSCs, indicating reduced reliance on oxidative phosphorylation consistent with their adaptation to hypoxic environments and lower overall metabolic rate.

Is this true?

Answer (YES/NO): YES